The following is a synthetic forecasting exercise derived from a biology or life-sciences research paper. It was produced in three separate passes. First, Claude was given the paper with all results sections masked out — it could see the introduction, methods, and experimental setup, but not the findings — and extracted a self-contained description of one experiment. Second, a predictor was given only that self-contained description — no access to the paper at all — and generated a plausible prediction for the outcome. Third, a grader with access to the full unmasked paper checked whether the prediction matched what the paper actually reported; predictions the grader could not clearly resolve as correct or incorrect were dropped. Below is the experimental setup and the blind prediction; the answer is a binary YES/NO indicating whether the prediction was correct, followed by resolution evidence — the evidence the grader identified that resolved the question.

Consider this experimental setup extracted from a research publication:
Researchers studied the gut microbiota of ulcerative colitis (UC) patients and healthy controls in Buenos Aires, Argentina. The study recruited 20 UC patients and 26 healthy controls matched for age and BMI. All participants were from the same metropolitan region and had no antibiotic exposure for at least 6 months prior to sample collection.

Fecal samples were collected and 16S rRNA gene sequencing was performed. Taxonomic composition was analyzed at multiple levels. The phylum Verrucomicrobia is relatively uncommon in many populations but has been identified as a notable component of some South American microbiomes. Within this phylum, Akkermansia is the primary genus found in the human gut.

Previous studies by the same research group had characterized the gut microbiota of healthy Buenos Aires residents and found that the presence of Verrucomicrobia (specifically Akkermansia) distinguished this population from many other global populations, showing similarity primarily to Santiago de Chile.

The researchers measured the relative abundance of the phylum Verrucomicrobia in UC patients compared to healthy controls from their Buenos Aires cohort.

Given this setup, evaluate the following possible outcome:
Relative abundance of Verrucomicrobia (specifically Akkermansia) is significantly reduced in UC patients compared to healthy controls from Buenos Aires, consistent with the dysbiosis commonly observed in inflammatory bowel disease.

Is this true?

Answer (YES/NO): YES